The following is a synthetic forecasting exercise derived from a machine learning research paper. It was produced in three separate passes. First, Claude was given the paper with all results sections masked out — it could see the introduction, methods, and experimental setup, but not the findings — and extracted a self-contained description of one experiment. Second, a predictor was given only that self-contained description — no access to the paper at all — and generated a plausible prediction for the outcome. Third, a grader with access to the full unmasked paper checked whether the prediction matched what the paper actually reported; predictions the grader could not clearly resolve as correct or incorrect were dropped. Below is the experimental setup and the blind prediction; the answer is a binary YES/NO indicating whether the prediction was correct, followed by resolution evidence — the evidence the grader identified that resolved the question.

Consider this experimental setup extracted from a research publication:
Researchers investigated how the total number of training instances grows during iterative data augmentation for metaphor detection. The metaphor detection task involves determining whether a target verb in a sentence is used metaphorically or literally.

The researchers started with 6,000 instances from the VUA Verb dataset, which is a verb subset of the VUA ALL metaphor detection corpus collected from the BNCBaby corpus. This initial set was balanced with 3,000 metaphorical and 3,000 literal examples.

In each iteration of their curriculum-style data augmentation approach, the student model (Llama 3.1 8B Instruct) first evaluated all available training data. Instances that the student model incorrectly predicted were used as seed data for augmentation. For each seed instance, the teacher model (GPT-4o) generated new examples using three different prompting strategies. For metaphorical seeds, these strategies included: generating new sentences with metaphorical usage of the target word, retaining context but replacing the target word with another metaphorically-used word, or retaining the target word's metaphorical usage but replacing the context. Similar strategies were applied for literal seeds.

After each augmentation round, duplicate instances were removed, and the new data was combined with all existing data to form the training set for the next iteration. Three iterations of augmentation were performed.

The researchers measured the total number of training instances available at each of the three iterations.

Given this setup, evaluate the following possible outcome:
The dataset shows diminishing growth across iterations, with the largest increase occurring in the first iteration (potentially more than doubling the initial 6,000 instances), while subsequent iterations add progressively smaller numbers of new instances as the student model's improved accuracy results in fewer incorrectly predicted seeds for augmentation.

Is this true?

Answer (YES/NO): NO